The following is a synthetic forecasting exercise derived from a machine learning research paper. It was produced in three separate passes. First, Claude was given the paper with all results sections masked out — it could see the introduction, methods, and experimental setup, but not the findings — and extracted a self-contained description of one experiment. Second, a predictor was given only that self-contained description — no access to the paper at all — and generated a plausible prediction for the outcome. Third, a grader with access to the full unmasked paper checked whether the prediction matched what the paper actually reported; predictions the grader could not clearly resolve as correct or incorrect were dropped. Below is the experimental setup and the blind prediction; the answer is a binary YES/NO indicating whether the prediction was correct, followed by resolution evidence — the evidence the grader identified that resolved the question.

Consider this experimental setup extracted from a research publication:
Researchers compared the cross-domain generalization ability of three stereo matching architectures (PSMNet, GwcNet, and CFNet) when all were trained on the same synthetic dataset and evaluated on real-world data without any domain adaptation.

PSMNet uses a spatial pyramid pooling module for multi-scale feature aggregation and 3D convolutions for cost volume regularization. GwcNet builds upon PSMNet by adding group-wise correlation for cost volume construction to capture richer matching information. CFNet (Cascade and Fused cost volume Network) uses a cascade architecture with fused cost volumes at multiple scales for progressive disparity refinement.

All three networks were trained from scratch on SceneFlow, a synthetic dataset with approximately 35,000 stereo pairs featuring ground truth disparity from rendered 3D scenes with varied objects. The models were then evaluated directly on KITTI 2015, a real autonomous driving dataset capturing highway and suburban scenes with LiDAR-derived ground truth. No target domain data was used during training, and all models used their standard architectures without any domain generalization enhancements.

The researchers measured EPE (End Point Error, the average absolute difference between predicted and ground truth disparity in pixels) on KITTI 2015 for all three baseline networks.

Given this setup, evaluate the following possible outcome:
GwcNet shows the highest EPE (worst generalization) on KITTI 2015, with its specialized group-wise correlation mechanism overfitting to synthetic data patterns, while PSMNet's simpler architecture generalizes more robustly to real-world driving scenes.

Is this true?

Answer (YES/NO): YES